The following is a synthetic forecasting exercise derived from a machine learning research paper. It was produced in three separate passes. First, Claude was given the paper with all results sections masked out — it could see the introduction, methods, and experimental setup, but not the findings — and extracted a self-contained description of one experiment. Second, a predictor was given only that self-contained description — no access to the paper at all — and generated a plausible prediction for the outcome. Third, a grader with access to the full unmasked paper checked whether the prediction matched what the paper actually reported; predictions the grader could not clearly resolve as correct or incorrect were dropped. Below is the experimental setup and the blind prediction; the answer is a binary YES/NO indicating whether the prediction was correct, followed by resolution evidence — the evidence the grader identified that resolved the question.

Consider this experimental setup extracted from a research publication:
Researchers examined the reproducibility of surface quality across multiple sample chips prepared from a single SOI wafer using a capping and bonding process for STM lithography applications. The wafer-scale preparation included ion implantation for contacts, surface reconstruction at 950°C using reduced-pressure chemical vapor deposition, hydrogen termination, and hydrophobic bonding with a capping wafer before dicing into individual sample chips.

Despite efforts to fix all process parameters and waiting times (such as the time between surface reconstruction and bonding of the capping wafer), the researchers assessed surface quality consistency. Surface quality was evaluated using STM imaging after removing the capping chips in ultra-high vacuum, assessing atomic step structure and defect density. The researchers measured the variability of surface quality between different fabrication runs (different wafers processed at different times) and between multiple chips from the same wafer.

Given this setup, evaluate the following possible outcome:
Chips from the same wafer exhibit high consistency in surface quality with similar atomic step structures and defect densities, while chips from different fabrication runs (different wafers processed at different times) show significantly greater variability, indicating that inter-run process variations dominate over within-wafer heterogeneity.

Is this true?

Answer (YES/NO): YES